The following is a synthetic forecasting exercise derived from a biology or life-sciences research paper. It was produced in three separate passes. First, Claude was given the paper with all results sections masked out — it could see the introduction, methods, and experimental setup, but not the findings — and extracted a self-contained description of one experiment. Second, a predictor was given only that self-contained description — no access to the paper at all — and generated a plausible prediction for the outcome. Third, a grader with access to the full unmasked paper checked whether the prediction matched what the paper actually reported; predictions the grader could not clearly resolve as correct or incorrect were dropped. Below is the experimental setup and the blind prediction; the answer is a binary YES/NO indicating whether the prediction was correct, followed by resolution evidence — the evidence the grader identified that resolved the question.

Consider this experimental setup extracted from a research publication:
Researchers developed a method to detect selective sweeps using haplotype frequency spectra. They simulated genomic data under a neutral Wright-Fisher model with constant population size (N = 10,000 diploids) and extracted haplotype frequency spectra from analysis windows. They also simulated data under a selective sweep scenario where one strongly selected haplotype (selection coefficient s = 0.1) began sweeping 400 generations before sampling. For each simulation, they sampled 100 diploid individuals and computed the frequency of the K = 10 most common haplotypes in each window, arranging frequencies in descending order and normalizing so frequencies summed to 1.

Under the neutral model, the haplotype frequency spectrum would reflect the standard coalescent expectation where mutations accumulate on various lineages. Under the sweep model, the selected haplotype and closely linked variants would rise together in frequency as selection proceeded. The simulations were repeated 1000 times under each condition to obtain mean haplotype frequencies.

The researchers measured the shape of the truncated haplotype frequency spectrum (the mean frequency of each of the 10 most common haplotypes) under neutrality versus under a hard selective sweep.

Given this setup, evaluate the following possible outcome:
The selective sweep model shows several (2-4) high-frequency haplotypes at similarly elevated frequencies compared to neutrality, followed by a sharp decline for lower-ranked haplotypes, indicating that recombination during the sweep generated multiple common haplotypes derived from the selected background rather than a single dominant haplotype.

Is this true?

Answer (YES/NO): NO